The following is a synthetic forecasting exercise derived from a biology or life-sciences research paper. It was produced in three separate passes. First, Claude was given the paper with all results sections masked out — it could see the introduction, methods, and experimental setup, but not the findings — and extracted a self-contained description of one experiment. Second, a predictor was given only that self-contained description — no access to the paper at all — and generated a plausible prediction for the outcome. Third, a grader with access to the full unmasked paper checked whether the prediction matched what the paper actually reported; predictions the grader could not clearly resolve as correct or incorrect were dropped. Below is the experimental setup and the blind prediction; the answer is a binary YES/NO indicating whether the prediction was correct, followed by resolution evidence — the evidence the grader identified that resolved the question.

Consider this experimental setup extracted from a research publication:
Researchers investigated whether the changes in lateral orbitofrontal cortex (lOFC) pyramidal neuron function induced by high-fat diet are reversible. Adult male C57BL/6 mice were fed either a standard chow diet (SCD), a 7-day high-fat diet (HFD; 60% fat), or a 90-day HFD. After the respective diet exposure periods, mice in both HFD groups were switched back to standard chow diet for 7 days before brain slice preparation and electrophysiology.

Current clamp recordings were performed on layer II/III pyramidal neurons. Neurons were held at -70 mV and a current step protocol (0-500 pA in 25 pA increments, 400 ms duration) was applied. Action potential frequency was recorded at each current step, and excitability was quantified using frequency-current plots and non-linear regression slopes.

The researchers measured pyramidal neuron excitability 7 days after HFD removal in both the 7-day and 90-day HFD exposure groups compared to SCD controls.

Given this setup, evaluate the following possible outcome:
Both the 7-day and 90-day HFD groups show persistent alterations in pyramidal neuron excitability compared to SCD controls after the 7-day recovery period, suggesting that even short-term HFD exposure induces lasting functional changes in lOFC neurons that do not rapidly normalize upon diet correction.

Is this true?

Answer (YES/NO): NO